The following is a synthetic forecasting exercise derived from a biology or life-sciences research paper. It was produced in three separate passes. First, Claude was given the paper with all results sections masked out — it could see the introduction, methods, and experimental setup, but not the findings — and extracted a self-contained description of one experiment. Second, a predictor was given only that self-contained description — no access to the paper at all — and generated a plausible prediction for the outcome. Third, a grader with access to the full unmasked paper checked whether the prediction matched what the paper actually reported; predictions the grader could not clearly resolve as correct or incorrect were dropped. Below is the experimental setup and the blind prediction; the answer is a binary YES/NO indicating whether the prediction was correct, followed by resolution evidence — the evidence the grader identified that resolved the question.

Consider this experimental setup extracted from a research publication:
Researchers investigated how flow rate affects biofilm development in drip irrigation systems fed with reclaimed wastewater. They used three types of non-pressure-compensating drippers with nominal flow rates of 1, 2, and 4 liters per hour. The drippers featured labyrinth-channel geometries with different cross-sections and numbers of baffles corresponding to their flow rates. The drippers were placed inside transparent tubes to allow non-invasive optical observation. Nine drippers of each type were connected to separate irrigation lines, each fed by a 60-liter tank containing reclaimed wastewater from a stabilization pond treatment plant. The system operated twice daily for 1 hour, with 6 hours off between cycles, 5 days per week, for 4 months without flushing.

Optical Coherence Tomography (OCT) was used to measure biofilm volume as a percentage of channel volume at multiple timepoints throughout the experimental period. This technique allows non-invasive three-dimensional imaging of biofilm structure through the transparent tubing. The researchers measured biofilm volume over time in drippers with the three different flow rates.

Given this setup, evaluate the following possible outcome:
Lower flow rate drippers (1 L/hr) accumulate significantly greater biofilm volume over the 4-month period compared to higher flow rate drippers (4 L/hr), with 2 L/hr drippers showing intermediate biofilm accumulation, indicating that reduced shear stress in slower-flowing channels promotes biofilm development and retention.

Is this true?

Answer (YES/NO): YES